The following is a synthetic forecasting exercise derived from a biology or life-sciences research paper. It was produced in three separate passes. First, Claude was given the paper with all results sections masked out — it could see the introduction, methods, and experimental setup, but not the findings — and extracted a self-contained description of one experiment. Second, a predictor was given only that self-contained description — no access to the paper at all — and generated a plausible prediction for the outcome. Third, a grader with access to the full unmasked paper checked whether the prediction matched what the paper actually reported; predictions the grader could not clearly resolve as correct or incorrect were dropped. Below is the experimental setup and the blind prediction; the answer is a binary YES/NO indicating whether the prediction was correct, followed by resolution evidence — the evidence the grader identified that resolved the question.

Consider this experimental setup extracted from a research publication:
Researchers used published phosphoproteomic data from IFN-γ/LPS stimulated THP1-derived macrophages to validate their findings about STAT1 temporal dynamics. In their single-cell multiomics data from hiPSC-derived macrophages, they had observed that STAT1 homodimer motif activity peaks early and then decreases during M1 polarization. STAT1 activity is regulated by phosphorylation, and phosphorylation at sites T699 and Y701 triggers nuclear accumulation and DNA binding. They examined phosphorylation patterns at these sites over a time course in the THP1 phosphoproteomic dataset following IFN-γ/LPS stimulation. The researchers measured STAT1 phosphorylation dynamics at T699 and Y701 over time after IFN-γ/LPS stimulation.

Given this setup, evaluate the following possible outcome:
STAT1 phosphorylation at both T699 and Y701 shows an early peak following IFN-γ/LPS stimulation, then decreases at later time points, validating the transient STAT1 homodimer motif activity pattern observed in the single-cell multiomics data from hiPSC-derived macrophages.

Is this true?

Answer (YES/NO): YES